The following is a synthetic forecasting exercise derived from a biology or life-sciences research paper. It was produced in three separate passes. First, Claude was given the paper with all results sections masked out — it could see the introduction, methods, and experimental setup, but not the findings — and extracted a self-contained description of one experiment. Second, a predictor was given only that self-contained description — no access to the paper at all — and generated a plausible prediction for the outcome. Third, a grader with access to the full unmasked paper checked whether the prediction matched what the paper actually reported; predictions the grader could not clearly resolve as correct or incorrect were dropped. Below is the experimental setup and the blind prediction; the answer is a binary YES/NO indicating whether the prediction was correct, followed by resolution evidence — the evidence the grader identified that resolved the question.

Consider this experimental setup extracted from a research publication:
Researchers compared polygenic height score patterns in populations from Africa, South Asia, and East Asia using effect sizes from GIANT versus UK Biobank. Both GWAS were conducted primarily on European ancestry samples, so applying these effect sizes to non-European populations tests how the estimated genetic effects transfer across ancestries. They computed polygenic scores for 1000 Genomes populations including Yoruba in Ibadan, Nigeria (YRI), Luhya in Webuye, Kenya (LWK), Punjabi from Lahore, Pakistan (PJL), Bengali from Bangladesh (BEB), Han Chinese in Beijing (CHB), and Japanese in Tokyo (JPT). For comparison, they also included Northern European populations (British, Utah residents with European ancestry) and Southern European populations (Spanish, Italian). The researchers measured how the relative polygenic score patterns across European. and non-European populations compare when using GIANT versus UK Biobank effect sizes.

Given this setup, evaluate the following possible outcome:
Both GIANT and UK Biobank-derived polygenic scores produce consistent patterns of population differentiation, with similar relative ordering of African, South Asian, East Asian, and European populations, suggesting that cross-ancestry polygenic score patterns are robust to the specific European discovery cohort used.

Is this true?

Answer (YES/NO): NO